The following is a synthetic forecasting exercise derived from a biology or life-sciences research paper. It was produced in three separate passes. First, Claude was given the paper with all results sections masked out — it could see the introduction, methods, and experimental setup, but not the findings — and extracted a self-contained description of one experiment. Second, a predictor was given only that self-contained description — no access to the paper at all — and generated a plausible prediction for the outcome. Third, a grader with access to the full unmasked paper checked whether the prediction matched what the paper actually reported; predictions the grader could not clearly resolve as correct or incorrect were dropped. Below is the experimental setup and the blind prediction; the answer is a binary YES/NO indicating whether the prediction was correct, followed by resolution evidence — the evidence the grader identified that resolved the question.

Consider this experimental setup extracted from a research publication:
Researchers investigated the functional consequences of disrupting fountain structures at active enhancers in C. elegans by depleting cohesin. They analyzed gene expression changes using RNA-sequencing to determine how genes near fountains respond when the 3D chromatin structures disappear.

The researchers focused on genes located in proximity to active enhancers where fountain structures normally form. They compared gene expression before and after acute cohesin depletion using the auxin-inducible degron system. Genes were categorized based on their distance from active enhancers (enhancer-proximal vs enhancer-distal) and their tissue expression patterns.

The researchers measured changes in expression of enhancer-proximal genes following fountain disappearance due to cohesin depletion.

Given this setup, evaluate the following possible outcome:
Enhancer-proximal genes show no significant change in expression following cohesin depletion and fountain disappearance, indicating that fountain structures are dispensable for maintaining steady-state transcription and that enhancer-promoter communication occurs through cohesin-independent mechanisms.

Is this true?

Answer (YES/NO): NO